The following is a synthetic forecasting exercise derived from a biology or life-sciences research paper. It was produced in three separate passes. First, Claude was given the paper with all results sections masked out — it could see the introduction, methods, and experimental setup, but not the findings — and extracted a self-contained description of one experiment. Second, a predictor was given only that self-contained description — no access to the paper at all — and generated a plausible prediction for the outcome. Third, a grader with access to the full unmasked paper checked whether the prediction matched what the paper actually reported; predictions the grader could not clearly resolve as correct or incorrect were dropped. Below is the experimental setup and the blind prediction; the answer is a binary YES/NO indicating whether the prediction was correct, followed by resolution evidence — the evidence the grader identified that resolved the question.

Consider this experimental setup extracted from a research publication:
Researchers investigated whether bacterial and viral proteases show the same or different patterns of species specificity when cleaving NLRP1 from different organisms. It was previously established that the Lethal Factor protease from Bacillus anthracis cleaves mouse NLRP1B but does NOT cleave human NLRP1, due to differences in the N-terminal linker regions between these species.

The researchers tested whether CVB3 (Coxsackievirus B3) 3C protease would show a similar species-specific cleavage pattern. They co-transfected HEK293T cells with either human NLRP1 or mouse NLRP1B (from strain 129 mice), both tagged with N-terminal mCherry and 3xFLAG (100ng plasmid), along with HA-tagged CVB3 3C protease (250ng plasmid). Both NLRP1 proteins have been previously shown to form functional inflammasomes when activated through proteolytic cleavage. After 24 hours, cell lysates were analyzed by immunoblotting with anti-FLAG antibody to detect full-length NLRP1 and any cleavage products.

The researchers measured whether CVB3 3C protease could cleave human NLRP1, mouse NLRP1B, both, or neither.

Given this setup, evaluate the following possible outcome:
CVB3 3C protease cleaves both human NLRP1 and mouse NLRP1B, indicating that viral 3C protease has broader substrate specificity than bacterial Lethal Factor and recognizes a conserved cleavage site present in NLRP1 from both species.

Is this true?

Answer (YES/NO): NO